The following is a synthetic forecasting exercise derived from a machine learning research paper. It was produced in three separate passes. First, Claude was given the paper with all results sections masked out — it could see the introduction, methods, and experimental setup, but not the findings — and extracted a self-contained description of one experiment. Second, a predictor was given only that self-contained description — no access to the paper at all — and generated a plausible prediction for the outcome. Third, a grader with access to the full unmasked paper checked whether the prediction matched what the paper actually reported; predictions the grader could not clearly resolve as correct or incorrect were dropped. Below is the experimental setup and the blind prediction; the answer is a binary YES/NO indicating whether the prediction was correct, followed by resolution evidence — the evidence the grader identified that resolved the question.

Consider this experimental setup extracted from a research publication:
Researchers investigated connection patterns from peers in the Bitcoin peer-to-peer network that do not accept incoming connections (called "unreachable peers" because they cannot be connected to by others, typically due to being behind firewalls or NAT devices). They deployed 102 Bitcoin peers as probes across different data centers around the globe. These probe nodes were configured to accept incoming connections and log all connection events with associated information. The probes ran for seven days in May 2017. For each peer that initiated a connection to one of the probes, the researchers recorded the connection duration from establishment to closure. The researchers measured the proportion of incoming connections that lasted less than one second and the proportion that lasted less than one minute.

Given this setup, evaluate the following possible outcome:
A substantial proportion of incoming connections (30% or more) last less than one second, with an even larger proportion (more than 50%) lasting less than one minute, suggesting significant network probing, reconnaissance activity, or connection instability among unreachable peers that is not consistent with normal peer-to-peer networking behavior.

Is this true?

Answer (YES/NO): YES